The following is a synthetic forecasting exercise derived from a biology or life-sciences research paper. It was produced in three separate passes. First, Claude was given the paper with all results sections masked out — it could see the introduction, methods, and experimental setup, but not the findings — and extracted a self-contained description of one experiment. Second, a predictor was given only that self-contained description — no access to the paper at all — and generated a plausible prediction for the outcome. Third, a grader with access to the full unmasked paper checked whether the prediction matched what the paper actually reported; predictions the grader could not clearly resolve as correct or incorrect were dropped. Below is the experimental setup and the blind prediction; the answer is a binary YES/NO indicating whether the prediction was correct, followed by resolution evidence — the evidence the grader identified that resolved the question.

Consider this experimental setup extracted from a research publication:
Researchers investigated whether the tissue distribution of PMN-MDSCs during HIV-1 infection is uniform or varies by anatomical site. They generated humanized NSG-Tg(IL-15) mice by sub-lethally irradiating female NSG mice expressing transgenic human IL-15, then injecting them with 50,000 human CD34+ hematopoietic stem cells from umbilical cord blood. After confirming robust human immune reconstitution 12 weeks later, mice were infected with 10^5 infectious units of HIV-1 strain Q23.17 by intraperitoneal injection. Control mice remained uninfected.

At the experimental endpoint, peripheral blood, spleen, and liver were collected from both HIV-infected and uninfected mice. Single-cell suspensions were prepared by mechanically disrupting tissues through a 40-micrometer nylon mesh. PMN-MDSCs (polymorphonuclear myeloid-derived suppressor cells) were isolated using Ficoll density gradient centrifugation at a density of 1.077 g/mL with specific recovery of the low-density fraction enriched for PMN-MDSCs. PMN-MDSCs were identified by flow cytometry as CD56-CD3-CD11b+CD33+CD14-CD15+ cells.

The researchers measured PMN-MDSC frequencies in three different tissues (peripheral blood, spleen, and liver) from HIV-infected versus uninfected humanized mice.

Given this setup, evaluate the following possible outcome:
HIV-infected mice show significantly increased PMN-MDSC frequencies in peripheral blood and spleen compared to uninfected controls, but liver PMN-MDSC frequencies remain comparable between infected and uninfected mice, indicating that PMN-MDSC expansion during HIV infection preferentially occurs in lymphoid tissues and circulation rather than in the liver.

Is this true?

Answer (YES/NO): NO